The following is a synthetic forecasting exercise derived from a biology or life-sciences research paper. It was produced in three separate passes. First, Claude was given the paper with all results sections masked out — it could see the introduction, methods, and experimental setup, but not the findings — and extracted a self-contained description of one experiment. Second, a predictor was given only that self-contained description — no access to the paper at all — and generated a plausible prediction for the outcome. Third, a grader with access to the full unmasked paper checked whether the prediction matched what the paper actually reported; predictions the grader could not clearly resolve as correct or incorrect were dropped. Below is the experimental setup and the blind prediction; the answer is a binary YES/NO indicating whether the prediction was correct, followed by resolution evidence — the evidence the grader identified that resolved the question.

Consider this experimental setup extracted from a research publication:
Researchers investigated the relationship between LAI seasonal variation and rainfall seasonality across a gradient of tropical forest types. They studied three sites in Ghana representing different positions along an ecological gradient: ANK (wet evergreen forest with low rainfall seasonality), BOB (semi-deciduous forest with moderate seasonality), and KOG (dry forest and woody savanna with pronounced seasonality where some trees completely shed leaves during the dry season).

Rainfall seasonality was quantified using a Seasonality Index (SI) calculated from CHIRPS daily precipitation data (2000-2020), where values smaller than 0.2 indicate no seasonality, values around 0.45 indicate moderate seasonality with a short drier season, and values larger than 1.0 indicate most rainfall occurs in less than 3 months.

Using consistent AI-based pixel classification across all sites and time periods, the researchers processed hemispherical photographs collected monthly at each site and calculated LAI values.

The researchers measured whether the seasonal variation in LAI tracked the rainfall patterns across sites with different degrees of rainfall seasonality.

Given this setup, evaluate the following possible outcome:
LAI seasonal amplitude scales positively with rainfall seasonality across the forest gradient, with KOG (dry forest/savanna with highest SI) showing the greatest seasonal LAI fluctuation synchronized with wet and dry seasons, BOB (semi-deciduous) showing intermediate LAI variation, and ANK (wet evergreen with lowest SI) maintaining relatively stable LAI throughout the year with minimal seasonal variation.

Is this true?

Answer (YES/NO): NO